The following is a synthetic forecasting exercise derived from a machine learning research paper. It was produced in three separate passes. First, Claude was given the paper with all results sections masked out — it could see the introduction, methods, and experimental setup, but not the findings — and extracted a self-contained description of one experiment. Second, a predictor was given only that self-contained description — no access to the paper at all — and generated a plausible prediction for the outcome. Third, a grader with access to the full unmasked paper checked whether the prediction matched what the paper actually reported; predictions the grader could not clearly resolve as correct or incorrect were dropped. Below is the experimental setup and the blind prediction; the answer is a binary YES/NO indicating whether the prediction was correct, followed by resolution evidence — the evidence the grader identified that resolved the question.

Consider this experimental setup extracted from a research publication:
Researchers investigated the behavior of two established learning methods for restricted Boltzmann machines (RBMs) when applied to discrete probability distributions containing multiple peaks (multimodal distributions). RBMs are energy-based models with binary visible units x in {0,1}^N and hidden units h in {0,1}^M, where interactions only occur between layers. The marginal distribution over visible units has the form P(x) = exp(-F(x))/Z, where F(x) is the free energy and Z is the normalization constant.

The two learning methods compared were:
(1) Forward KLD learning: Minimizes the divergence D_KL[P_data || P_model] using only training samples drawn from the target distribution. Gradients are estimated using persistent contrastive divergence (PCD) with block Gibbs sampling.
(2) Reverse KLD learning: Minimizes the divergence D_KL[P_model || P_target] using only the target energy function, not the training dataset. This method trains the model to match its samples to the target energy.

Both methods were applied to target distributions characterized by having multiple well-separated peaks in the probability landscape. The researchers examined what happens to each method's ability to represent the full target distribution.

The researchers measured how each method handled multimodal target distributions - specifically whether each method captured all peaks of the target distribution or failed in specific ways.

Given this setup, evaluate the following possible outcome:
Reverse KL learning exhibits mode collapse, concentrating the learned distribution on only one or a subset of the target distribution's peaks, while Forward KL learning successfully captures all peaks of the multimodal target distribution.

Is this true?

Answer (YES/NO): YES